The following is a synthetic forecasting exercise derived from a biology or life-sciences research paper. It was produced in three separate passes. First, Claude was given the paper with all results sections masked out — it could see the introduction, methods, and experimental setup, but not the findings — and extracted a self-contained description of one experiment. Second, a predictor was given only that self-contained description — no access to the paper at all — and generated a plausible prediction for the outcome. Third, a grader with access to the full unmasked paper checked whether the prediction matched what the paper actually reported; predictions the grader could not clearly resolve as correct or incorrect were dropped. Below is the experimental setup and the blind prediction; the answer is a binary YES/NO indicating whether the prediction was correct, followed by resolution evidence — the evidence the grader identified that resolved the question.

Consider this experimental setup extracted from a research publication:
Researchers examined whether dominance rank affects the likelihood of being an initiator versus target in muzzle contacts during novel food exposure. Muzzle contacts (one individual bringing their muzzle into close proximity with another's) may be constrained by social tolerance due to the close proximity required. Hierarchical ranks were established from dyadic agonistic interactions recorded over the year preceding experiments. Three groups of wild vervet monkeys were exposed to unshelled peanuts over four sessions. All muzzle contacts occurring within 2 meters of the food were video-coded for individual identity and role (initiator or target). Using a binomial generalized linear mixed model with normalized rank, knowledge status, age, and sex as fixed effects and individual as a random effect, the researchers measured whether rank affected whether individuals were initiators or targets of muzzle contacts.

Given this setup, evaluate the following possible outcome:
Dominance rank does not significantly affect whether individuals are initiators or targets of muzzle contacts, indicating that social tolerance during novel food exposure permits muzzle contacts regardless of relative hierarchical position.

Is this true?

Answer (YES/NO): YES